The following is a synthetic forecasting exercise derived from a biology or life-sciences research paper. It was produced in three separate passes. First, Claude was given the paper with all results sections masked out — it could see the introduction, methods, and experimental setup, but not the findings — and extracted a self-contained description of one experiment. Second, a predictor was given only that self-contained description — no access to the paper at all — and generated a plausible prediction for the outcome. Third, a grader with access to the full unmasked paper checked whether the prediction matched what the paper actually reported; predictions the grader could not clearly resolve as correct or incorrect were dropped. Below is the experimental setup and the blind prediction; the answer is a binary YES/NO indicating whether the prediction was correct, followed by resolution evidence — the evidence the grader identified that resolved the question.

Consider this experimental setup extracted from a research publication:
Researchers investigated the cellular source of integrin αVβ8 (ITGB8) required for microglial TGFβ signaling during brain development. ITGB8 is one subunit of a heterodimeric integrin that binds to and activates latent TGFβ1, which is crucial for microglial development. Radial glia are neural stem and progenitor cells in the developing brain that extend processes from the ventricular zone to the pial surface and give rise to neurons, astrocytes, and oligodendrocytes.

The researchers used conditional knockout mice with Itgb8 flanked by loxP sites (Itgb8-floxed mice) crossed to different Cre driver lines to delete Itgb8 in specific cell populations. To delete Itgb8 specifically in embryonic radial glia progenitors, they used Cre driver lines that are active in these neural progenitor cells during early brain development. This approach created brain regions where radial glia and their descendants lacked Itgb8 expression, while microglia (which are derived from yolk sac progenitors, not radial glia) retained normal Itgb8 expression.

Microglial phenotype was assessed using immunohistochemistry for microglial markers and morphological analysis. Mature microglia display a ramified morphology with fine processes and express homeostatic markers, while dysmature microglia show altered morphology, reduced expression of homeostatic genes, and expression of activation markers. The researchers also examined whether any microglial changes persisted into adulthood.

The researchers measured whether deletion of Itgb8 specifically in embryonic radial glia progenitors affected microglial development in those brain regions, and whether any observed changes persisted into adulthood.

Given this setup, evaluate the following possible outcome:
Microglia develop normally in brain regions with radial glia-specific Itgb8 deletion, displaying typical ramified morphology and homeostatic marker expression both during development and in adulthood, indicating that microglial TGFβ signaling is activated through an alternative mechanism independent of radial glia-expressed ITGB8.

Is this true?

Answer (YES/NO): NO